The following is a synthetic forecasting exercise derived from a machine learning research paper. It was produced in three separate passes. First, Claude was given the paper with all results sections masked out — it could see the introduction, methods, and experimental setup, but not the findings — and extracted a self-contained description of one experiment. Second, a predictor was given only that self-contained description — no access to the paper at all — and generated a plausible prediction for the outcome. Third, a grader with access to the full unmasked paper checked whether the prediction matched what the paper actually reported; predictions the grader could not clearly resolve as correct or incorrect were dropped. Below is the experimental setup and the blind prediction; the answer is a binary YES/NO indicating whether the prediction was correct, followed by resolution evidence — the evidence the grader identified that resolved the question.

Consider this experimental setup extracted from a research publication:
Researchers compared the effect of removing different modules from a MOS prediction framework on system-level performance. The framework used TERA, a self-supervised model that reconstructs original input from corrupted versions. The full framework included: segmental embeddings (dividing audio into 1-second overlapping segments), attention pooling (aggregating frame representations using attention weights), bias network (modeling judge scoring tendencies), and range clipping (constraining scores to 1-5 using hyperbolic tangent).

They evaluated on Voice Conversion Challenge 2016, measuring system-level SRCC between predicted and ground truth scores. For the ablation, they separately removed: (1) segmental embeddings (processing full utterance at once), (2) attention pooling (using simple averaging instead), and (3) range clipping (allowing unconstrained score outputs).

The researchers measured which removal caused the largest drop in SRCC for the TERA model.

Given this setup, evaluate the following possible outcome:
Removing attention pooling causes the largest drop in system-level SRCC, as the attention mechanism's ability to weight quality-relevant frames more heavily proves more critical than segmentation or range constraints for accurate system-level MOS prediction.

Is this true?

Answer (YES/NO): NO